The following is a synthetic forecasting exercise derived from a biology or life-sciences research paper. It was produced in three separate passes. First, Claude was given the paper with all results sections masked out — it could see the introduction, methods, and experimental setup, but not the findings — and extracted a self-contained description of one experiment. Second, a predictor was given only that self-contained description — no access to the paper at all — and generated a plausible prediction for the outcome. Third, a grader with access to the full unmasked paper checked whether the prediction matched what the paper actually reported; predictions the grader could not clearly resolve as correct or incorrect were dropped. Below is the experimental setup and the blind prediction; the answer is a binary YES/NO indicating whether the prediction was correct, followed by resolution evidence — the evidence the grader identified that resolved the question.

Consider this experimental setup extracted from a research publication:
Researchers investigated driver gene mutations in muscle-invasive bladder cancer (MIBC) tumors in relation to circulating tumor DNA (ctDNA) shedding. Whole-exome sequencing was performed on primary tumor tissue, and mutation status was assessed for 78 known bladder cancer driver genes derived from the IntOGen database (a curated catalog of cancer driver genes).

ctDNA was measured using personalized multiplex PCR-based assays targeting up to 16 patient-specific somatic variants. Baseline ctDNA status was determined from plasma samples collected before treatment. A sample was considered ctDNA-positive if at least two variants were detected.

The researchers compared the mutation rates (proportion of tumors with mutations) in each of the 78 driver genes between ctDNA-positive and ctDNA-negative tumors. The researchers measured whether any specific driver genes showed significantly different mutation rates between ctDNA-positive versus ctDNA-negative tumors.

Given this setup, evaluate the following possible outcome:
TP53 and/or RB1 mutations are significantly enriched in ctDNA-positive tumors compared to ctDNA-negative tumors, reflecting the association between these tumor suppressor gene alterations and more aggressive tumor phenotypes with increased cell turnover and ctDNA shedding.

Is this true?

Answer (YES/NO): YES